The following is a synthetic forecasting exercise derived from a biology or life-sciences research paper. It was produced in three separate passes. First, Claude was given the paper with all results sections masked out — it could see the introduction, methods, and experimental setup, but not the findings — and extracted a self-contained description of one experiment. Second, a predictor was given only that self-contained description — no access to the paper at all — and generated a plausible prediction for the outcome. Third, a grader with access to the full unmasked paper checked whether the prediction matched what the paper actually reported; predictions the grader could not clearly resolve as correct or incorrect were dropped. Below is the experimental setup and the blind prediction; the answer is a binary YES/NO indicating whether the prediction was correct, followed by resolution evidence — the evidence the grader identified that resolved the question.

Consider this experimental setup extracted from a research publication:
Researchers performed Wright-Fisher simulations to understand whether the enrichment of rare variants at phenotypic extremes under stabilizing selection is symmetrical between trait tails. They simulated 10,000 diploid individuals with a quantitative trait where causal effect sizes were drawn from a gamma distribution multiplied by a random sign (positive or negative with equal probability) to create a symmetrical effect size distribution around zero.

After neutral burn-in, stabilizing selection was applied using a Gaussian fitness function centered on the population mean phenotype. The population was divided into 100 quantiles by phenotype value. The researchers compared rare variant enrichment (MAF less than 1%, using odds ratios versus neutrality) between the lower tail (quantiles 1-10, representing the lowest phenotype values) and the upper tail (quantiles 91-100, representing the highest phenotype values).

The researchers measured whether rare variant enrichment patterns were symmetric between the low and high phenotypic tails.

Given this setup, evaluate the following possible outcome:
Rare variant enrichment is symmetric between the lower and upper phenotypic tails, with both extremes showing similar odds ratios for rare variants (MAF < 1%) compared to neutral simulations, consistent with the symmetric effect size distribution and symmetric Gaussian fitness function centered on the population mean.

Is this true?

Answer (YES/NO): YES